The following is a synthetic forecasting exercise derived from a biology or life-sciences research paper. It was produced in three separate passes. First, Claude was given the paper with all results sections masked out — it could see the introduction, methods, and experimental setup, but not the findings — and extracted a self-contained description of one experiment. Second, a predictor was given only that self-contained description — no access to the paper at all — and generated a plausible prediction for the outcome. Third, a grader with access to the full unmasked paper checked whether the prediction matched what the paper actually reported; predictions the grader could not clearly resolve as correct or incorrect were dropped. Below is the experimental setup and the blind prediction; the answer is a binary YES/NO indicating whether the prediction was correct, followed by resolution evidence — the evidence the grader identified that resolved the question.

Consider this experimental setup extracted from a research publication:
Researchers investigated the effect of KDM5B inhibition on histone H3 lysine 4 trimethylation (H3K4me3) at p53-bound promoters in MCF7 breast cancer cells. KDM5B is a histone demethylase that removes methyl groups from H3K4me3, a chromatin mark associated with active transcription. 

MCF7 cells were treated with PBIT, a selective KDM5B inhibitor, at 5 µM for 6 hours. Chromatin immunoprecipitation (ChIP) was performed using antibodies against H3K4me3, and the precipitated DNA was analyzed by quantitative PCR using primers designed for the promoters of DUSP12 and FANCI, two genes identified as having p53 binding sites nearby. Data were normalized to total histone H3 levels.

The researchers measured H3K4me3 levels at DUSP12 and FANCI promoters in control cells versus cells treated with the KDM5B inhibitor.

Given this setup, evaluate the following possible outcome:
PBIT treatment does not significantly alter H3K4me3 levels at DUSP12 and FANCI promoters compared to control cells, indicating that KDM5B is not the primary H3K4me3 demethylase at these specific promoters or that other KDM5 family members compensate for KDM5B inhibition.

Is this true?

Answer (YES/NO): NO